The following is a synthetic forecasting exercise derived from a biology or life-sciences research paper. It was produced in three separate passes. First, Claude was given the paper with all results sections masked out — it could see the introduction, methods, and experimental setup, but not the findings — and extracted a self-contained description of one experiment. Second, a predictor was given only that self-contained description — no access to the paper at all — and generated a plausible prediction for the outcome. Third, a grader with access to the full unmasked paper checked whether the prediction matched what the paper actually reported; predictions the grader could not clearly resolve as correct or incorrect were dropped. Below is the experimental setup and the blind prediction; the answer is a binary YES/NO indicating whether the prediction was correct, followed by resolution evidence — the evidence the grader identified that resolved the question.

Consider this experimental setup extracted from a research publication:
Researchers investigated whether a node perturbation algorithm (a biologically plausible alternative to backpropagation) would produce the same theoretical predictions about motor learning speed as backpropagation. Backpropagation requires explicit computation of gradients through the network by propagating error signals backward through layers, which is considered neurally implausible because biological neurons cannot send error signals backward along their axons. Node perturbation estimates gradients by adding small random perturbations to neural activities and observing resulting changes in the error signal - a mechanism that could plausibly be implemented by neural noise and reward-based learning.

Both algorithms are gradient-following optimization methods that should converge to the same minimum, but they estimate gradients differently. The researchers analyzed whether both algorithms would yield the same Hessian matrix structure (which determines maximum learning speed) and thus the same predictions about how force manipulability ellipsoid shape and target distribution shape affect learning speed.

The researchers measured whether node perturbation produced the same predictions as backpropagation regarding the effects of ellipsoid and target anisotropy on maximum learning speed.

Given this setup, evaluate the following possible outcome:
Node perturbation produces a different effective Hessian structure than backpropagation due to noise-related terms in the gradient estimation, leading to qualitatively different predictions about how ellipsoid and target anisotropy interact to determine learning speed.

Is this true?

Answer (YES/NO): NO